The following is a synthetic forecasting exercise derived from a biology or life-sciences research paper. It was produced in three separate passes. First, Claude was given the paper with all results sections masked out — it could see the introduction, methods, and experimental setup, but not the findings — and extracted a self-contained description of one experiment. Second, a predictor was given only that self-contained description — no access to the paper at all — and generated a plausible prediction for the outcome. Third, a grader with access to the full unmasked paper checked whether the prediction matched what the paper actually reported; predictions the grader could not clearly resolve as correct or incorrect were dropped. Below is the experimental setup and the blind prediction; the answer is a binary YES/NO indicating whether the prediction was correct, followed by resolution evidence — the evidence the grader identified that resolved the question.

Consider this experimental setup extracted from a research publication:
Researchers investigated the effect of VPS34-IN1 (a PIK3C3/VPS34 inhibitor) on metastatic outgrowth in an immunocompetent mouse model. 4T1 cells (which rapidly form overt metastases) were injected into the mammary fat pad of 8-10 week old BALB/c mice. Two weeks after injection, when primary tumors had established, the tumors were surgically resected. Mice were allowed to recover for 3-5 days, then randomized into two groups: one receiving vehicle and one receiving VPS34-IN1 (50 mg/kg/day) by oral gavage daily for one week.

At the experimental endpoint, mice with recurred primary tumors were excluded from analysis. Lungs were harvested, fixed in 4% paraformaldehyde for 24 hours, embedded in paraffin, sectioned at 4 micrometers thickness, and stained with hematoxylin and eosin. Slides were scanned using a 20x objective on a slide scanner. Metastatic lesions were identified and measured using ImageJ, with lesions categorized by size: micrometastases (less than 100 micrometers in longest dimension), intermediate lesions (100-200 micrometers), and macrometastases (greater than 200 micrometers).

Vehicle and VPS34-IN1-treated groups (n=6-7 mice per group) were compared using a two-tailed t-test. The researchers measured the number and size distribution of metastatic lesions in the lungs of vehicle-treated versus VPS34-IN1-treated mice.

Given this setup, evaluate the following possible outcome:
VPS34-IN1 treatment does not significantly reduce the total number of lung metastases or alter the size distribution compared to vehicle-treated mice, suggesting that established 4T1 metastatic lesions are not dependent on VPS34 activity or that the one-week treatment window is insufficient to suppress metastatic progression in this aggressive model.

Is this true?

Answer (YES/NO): YES